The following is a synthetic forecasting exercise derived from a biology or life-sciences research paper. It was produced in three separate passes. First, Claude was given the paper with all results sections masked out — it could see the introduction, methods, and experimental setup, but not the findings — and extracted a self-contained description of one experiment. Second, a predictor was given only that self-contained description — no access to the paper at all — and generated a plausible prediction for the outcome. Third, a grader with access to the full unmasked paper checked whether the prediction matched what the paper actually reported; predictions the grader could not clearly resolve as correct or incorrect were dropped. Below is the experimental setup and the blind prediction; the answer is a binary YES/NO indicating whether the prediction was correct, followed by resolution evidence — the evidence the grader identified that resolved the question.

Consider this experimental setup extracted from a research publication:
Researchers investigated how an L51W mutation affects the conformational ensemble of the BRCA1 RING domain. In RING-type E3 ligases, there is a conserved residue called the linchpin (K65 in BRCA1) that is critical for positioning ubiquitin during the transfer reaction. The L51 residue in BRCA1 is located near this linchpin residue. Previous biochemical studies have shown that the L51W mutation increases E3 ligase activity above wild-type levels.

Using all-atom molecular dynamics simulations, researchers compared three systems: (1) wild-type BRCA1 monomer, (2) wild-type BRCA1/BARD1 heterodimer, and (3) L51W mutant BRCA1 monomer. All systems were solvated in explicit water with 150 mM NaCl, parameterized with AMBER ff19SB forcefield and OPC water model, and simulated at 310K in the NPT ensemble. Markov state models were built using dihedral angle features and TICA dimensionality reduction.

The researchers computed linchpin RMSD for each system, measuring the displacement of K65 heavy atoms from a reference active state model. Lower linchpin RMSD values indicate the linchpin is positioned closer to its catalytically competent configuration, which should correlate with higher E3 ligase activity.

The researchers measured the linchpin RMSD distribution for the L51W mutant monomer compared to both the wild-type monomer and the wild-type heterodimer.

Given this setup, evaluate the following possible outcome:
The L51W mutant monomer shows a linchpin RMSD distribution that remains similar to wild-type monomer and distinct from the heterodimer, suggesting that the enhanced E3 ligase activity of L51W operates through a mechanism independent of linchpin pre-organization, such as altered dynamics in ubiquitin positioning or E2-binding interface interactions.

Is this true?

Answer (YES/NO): NO